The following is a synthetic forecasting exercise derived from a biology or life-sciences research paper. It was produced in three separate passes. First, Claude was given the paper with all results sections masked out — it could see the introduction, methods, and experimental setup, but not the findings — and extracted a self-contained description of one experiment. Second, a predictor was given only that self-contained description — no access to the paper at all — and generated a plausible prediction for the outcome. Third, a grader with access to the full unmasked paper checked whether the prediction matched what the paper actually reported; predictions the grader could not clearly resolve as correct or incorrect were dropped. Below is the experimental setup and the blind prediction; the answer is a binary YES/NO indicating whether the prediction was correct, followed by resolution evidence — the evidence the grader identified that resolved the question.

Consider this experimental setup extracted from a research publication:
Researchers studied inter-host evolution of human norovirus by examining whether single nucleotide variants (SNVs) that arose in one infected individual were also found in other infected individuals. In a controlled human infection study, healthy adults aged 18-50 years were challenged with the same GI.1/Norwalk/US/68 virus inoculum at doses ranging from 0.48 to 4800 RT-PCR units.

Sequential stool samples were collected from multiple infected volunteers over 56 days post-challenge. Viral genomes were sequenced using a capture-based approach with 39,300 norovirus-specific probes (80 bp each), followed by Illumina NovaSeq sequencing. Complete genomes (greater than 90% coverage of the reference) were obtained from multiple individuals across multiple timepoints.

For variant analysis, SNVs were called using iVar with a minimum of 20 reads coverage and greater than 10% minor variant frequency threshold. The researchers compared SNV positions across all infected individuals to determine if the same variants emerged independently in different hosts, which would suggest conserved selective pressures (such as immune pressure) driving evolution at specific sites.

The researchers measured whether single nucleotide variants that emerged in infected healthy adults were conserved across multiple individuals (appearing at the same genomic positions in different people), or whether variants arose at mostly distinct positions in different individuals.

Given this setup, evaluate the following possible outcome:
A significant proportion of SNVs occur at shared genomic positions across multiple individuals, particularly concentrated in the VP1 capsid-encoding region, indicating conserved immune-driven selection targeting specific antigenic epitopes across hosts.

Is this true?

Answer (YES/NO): NO